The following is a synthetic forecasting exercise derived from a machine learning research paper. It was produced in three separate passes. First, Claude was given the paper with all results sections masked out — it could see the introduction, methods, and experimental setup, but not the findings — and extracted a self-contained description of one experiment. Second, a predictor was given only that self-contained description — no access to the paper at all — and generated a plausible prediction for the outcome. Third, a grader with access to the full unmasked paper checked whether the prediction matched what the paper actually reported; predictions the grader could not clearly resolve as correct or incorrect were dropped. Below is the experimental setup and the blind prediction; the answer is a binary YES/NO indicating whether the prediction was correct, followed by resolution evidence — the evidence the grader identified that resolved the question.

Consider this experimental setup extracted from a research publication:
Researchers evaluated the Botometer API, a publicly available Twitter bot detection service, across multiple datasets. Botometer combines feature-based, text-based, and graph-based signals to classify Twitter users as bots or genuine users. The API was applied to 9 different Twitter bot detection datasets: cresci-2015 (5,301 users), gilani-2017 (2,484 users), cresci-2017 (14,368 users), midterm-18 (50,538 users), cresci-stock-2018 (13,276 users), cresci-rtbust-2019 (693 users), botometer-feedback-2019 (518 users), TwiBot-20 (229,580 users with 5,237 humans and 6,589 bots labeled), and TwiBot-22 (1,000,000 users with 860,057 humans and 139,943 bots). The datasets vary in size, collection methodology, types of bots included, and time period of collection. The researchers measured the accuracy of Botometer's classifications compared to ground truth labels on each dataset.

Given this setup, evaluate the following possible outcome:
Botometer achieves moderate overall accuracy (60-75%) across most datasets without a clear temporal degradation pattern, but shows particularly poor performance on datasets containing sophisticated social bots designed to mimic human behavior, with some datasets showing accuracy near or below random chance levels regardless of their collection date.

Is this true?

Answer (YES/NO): NO